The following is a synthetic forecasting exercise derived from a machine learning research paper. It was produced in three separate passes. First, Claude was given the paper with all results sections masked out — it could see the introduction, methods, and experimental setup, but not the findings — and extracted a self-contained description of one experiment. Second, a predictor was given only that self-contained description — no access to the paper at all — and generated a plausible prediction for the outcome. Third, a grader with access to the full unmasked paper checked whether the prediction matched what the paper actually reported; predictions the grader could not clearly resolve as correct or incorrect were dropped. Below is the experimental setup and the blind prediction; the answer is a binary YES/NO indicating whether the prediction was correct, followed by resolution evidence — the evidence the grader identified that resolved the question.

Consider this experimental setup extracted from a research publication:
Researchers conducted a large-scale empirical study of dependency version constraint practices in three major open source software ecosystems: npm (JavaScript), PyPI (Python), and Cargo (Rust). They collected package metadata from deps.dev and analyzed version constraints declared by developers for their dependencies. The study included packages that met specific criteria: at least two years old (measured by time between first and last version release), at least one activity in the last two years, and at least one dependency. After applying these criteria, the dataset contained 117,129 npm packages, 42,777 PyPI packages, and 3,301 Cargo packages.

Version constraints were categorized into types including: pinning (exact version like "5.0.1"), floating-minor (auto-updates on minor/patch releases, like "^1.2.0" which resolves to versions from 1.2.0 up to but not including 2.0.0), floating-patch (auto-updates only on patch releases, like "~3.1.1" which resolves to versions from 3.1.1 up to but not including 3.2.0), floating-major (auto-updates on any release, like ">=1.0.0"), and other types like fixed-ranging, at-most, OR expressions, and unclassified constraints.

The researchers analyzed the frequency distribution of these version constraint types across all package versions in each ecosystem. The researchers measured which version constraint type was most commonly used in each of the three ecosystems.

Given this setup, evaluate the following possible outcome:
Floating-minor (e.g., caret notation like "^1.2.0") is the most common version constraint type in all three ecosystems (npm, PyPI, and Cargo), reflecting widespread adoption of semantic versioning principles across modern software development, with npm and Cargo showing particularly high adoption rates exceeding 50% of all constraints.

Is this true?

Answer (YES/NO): NO